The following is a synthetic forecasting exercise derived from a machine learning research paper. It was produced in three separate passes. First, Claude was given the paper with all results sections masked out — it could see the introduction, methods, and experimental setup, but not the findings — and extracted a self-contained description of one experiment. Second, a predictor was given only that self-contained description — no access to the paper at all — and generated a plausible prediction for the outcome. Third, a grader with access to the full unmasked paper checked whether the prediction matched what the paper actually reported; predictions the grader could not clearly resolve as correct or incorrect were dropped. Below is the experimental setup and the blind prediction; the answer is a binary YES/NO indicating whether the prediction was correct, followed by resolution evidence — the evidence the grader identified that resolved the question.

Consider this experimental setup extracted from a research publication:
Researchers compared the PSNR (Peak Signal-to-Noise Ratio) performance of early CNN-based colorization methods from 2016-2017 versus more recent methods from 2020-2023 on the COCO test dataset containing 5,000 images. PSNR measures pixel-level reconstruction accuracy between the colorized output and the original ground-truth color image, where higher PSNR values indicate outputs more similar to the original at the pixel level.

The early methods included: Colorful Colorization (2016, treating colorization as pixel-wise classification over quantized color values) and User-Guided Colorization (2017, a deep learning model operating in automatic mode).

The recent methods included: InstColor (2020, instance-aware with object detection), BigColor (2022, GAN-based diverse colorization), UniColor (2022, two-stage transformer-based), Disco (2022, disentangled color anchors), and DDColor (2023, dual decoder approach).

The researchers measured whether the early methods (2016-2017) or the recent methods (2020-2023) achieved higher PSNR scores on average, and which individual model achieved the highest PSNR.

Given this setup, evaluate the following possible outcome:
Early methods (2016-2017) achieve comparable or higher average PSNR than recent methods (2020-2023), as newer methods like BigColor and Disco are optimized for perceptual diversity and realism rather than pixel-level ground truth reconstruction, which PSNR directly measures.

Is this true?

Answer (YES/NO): YES